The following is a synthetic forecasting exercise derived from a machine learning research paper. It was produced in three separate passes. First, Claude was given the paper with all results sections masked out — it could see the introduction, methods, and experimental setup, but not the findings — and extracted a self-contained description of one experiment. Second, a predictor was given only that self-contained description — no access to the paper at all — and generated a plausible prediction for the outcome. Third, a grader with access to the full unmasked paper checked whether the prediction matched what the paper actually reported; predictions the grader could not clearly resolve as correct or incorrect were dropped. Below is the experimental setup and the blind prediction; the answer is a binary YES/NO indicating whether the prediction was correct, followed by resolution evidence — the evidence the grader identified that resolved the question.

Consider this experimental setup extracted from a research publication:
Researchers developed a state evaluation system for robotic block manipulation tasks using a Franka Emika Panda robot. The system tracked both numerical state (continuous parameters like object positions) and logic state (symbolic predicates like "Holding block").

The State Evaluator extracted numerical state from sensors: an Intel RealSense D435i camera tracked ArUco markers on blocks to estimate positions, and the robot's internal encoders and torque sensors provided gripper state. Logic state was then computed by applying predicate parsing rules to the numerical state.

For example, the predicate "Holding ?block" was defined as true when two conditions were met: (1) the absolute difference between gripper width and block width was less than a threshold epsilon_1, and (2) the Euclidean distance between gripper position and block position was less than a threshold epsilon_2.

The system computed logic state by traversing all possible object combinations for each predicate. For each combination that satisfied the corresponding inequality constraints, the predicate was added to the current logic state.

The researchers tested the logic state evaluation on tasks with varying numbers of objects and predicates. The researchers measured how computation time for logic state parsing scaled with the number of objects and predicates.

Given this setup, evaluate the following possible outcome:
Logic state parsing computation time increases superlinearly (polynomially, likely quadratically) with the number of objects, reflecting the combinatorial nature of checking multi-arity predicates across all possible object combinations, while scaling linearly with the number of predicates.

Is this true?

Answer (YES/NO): NO